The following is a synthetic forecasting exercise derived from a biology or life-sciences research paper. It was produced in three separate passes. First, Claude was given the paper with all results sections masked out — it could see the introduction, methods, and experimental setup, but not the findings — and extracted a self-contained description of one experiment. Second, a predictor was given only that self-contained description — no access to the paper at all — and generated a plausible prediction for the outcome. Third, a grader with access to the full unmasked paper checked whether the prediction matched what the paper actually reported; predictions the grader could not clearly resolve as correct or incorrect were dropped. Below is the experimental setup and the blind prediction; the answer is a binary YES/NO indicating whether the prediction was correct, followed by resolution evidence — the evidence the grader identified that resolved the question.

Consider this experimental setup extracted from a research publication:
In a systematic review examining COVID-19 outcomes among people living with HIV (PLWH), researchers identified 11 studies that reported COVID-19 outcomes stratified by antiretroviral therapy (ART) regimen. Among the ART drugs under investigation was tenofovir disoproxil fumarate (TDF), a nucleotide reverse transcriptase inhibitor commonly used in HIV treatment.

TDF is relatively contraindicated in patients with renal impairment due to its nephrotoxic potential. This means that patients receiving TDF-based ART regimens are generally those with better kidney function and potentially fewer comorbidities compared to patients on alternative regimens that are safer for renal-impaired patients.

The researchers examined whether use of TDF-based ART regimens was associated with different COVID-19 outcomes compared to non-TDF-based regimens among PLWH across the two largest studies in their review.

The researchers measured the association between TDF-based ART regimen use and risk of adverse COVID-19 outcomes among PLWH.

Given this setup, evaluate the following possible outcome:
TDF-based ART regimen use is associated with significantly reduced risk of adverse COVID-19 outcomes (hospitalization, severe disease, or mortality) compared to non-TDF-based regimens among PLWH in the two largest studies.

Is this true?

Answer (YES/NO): YES